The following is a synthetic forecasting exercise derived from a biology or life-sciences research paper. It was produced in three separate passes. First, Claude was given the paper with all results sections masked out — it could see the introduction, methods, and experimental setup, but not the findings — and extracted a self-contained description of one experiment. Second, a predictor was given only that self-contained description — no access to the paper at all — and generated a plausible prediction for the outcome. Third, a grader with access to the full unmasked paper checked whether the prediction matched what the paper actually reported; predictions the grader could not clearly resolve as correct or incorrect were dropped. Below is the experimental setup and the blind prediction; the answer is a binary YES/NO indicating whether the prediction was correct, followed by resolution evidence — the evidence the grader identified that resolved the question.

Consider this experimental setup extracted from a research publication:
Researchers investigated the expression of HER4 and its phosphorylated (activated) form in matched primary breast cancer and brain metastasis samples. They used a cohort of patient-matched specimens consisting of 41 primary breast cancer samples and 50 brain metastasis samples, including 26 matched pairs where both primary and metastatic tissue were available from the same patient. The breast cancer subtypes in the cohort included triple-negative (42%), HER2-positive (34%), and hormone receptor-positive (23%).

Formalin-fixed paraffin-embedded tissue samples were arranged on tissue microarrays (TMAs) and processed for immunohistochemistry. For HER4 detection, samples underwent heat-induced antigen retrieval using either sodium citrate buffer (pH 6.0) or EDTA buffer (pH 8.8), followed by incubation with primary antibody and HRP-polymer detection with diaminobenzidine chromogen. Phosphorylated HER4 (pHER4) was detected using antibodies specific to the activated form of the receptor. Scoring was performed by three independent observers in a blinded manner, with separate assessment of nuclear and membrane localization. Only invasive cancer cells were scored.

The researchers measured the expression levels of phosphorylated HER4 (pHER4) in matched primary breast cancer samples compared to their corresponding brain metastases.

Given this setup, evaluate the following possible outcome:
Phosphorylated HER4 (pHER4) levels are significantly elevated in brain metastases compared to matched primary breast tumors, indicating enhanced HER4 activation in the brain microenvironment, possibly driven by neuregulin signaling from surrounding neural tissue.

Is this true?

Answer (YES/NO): YES